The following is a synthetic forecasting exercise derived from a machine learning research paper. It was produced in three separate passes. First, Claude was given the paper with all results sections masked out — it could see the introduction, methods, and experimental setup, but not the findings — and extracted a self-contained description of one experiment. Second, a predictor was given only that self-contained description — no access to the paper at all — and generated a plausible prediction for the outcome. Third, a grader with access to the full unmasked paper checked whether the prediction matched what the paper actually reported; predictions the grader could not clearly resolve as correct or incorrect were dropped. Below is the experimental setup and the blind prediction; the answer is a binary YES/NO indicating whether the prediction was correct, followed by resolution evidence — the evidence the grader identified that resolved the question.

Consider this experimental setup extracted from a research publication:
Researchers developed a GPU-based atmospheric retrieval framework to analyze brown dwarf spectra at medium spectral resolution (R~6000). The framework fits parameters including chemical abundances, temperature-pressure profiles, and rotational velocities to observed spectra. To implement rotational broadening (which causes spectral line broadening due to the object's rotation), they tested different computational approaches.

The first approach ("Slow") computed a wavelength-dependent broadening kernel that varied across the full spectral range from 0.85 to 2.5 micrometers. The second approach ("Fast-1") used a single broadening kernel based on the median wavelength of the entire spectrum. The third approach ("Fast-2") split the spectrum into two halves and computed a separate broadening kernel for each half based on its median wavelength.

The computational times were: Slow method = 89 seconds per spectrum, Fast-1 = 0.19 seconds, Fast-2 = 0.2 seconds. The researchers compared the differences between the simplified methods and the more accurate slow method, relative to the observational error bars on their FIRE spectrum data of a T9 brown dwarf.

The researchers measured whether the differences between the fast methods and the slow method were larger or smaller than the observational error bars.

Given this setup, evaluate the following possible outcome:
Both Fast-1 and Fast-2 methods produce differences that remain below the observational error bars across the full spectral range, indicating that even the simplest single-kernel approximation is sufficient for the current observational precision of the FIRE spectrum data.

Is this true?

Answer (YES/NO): NO